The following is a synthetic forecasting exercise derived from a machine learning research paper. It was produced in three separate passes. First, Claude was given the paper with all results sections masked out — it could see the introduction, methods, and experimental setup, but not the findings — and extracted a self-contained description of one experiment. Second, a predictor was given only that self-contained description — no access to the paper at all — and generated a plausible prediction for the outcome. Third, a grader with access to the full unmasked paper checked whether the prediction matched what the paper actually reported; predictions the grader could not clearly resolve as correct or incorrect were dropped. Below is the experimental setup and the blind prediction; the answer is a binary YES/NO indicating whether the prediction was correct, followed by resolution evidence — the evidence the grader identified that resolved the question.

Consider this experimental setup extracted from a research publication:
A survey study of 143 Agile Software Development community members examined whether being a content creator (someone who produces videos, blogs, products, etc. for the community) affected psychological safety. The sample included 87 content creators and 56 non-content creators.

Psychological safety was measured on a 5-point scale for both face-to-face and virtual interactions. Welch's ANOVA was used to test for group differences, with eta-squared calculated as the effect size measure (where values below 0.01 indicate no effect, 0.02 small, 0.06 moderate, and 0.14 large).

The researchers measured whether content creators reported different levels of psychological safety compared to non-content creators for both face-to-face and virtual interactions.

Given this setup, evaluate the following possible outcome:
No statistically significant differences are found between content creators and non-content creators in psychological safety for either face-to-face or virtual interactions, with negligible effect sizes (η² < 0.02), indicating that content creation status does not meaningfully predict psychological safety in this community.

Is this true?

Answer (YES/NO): YES